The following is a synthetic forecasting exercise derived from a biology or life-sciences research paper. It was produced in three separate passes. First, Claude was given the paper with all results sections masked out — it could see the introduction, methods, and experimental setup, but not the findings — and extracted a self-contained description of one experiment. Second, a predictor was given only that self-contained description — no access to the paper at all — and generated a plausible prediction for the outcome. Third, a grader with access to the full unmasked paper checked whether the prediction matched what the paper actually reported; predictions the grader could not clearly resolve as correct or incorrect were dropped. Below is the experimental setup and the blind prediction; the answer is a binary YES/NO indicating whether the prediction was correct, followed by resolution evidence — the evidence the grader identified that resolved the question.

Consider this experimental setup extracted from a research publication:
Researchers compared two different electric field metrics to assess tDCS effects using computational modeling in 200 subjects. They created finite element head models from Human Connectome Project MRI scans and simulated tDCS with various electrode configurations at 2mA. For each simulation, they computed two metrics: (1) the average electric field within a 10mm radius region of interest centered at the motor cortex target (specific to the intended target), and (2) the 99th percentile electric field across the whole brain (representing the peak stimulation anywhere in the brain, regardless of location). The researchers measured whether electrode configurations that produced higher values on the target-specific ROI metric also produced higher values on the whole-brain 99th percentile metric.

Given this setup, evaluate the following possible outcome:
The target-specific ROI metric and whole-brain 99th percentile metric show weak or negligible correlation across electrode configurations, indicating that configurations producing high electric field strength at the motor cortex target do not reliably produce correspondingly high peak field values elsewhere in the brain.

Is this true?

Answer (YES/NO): YES